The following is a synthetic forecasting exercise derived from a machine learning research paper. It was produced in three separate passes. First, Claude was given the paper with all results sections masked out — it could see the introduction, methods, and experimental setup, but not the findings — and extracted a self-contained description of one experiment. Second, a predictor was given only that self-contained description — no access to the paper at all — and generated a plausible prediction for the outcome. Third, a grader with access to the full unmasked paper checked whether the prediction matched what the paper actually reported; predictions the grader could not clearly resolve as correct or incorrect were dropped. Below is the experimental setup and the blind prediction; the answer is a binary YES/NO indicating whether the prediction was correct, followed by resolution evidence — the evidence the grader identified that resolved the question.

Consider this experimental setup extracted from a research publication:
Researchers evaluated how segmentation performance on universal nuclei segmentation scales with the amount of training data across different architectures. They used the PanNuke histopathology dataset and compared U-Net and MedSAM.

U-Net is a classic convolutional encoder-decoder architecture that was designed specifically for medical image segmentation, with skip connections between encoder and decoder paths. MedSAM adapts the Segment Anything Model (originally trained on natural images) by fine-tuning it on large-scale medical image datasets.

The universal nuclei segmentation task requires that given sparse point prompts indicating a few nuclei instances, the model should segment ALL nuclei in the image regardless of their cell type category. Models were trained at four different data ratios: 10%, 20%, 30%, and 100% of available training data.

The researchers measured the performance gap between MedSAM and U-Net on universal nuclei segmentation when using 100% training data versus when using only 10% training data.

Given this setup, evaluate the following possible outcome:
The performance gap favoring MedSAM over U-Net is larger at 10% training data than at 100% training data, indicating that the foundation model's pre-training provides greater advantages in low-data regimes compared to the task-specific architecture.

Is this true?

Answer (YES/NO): YES